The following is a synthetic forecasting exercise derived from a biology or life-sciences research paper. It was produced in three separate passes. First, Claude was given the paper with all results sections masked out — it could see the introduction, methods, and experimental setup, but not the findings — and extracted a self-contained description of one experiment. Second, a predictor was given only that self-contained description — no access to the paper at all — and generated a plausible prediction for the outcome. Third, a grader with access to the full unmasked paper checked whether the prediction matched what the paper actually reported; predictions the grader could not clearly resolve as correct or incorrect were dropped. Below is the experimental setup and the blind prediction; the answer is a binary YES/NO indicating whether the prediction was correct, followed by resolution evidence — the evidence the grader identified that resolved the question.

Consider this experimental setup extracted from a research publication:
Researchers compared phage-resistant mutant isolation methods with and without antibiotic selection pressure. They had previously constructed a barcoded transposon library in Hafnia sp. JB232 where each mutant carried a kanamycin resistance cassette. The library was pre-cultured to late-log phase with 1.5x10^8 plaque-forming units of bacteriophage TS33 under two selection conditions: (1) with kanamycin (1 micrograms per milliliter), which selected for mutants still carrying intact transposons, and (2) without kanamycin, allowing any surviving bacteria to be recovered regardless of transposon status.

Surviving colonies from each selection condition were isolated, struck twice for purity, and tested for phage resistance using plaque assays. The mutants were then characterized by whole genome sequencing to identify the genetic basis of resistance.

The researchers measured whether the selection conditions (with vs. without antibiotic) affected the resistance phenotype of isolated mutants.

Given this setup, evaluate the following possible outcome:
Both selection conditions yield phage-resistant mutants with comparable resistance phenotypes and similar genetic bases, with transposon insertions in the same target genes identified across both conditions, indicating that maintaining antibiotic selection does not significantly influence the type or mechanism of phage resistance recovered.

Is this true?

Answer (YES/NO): NO